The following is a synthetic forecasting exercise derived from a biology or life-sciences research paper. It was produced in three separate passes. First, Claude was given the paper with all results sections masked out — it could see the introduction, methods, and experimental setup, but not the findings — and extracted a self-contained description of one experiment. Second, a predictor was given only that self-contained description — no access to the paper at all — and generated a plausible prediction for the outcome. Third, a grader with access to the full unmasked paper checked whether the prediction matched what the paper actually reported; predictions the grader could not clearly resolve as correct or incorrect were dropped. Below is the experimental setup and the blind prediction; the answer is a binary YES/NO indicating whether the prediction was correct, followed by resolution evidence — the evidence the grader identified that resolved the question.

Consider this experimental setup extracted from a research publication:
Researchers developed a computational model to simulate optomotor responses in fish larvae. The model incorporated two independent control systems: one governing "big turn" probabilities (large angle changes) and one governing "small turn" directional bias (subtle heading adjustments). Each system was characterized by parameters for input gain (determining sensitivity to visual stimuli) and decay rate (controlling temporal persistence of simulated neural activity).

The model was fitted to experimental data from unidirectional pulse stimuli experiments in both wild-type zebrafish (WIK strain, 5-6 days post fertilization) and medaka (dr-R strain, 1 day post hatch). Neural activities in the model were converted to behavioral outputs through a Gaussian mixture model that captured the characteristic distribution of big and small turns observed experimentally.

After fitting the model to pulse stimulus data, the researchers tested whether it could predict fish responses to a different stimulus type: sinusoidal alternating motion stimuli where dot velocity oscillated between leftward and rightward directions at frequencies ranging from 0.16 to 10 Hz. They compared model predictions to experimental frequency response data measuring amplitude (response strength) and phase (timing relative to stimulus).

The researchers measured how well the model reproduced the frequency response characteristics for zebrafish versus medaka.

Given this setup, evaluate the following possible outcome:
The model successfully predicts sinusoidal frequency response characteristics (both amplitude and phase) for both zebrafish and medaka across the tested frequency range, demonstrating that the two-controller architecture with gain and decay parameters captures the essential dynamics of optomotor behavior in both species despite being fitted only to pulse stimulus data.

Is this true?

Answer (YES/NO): NO